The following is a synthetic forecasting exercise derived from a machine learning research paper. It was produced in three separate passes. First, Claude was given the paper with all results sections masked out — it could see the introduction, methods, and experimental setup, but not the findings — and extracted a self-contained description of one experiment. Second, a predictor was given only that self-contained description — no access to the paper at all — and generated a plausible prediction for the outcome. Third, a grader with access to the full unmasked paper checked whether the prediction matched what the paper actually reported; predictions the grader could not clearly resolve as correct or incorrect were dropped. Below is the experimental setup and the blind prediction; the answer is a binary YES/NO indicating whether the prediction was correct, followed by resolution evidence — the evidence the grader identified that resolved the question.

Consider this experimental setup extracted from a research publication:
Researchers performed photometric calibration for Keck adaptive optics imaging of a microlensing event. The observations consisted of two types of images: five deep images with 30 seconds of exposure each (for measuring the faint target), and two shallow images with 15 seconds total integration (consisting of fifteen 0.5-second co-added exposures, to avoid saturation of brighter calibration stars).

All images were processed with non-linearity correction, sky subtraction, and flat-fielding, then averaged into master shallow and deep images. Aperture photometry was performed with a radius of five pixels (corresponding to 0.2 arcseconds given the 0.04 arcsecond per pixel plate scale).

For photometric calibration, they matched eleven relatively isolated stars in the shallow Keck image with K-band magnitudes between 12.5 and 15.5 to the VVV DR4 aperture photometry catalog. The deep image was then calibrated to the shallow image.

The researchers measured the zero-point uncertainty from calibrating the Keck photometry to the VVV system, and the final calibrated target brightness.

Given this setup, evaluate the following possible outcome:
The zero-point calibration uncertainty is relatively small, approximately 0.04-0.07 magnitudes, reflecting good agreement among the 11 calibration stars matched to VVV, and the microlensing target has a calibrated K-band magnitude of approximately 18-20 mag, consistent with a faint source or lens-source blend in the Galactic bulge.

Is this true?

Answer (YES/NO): NO